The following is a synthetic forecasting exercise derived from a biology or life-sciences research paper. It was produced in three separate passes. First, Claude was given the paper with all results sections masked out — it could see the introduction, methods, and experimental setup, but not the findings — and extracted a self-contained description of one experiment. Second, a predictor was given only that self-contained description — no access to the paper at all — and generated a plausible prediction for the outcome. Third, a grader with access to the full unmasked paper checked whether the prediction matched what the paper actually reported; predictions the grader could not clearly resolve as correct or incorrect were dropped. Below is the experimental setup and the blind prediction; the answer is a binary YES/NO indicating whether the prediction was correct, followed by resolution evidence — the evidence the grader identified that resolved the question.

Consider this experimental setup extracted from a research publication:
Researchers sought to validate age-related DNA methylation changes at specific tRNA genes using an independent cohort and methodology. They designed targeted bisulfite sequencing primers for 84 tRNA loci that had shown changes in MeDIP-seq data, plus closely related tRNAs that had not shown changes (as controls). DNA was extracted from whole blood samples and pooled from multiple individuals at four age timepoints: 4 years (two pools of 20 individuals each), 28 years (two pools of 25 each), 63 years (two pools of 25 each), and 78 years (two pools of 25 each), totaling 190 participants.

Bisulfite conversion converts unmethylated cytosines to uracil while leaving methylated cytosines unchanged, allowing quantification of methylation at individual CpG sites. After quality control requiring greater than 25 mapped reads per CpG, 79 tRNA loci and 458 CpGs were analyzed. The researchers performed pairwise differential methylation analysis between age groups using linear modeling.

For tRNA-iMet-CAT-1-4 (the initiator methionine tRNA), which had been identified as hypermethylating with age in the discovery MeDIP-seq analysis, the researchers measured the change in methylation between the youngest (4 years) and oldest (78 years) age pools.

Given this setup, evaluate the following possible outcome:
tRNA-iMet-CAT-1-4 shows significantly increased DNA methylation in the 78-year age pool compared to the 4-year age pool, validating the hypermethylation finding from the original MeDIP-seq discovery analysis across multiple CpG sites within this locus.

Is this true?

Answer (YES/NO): YES